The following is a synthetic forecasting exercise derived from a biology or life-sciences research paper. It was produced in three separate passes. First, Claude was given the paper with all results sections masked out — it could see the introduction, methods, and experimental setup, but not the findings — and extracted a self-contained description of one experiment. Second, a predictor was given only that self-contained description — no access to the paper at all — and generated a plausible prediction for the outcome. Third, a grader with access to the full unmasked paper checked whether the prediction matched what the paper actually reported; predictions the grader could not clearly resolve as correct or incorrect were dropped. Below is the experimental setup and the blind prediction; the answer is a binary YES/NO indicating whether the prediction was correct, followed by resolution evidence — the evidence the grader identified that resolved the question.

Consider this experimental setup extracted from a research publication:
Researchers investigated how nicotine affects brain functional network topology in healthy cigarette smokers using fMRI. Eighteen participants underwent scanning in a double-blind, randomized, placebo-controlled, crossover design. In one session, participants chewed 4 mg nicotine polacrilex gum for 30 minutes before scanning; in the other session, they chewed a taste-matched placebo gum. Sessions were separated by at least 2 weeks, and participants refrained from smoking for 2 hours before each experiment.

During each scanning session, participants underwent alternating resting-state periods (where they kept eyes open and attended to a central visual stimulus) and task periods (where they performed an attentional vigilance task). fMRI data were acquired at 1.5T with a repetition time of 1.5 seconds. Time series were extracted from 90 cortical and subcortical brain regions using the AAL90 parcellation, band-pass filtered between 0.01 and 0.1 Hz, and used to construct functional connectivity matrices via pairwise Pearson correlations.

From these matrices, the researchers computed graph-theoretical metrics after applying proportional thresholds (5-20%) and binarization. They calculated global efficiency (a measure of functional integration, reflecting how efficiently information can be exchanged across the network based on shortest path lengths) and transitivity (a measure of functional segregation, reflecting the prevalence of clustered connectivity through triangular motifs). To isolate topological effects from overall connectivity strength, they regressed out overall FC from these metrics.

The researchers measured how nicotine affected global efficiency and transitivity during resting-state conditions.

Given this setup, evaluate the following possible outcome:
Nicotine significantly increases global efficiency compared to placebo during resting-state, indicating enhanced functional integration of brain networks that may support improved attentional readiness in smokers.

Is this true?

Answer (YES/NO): NO